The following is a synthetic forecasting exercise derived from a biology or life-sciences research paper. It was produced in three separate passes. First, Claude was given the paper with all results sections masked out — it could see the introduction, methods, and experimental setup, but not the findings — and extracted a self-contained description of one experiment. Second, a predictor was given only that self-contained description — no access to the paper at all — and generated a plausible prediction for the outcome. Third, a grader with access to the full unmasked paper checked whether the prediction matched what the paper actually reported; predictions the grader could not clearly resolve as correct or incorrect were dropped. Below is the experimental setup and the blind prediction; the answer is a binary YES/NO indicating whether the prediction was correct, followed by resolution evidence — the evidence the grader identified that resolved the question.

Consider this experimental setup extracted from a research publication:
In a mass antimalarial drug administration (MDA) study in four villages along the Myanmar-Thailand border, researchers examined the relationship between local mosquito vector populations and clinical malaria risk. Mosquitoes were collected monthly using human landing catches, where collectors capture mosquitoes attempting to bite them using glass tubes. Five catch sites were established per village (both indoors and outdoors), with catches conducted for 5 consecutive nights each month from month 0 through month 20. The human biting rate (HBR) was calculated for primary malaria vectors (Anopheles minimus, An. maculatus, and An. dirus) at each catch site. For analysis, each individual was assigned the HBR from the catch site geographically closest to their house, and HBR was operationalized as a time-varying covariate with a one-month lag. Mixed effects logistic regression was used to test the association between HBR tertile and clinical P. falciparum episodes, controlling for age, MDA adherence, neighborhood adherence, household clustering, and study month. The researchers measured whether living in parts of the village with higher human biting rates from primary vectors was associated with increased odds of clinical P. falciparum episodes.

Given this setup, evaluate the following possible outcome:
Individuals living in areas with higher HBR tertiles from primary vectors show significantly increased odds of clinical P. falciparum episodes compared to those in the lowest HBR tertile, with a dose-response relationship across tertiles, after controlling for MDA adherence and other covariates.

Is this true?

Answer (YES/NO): NO